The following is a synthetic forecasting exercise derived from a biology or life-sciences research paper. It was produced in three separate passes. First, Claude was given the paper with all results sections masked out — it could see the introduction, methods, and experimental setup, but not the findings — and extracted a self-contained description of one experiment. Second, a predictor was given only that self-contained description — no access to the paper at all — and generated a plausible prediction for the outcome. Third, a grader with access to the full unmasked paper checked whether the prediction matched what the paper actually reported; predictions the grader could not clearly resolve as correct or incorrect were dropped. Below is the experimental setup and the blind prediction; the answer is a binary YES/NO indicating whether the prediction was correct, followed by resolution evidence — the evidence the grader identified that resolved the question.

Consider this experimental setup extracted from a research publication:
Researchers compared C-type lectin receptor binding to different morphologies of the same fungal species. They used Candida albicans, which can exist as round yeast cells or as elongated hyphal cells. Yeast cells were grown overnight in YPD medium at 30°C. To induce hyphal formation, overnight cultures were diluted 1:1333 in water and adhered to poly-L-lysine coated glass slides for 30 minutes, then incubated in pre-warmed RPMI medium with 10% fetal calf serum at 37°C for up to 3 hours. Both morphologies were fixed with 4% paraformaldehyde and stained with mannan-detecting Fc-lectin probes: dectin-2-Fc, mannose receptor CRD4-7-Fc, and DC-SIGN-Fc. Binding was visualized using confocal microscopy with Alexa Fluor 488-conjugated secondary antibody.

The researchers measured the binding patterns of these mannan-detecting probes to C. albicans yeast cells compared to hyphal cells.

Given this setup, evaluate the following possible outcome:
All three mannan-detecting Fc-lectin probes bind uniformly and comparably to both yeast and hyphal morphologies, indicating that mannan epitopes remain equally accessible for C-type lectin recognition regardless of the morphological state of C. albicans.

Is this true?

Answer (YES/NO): NO